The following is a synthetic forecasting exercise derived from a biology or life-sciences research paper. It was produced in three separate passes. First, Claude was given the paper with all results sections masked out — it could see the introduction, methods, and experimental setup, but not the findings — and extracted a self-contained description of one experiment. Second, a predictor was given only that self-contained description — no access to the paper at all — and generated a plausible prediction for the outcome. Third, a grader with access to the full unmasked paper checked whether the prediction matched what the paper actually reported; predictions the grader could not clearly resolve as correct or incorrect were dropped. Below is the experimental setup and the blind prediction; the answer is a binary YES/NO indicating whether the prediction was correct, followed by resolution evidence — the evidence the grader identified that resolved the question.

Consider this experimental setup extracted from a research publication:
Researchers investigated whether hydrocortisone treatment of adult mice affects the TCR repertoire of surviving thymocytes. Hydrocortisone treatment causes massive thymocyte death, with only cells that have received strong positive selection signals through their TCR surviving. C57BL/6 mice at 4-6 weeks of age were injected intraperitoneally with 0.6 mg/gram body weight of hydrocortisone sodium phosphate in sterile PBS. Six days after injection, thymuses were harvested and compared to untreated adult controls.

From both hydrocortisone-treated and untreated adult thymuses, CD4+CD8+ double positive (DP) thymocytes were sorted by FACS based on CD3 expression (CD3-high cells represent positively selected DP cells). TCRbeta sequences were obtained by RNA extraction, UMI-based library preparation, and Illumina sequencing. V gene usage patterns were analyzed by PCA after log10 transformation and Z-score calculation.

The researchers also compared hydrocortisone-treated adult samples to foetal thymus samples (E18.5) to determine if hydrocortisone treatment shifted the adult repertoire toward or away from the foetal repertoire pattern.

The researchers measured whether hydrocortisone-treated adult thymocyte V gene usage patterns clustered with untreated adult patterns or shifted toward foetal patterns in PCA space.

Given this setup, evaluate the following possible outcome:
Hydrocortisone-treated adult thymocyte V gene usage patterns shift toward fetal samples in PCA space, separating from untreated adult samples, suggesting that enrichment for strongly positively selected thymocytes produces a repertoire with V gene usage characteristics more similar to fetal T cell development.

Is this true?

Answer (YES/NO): NO